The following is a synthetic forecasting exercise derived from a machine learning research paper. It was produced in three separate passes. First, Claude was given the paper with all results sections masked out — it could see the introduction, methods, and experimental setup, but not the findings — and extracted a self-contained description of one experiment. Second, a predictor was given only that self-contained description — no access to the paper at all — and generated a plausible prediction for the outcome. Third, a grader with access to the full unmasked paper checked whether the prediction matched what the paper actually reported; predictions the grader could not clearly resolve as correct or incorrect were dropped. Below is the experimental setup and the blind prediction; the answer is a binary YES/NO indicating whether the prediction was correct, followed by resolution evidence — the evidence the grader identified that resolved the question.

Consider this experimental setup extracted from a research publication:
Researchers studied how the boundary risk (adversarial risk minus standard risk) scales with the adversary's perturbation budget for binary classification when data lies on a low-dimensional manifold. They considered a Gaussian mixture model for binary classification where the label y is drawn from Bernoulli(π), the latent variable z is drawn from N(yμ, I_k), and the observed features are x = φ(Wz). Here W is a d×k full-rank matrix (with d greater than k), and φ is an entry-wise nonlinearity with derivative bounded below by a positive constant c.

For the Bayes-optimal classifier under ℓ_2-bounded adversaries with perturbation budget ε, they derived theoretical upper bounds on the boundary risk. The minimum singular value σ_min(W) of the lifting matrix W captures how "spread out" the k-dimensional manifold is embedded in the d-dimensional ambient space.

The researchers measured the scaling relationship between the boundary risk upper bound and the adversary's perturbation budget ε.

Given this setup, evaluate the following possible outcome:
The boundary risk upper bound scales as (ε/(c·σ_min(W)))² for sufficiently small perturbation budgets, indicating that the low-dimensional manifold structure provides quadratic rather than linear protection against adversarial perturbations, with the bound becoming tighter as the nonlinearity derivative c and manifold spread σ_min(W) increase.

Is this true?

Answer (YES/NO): NO